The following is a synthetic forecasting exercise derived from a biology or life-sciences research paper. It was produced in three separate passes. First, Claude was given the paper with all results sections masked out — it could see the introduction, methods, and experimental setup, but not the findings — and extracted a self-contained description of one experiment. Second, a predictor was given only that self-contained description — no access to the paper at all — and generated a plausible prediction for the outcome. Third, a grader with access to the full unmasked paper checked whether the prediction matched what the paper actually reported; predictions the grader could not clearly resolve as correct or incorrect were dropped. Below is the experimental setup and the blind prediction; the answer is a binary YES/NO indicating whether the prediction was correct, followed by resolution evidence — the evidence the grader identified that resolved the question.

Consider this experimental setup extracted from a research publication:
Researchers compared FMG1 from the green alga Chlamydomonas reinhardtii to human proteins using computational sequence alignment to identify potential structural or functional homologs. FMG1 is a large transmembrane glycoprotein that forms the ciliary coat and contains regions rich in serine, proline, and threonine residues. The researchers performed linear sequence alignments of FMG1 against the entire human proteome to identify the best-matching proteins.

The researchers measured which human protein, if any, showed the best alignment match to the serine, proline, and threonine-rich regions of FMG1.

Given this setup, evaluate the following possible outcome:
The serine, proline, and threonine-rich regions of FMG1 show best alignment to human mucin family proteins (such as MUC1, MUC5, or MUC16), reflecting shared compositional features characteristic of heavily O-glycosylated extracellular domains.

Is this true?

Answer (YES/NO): YES